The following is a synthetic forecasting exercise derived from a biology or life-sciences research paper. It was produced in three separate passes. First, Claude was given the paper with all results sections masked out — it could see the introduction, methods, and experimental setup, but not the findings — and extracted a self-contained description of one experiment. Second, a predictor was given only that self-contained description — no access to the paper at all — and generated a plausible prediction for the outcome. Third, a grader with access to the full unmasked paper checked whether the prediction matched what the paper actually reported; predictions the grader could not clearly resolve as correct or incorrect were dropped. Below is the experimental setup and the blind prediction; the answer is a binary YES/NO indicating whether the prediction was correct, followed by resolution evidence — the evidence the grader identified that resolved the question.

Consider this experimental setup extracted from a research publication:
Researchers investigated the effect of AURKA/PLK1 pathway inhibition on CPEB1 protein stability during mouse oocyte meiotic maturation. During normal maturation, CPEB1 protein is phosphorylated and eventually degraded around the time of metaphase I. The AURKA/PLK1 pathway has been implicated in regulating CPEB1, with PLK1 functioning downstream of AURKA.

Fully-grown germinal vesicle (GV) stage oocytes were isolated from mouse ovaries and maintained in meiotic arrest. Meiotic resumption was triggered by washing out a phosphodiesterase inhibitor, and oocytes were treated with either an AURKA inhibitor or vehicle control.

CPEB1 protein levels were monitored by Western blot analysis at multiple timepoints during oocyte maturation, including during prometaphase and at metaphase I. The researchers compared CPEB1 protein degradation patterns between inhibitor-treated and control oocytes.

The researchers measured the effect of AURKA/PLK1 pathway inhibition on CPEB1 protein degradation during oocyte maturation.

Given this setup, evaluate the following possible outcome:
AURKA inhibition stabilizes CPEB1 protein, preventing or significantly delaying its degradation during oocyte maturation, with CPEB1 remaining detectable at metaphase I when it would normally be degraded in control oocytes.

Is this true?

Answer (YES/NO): YES